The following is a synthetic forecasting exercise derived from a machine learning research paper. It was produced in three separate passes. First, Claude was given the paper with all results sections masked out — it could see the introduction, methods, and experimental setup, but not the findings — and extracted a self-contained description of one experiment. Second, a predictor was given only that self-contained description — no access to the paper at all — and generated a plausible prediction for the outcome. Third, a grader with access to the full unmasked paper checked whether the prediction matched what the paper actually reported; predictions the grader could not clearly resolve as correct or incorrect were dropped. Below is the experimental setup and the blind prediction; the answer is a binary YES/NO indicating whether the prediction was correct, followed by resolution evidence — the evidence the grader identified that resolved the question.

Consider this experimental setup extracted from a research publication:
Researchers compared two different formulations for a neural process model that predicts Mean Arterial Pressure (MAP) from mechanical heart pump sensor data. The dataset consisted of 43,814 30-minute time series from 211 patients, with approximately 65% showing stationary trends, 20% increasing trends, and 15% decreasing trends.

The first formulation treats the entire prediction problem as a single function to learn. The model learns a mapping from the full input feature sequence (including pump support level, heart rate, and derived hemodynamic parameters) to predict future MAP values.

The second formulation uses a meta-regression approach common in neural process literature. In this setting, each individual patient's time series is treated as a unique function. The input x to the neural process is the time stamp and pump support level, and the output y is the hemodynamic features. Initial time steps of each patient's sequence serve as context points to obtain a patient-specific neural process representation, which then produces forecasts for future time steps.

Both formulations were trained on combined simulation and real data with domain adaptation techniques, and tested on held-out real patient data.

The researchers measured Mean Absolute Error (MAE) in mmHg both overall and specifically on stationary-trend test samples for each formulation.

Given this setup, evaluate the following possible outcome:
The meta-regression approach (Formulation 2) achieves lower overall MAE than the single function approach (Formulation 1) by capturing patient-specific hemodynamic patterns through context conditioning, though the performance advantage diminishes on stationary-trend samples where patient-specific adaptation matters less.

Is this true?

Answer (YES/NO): NO